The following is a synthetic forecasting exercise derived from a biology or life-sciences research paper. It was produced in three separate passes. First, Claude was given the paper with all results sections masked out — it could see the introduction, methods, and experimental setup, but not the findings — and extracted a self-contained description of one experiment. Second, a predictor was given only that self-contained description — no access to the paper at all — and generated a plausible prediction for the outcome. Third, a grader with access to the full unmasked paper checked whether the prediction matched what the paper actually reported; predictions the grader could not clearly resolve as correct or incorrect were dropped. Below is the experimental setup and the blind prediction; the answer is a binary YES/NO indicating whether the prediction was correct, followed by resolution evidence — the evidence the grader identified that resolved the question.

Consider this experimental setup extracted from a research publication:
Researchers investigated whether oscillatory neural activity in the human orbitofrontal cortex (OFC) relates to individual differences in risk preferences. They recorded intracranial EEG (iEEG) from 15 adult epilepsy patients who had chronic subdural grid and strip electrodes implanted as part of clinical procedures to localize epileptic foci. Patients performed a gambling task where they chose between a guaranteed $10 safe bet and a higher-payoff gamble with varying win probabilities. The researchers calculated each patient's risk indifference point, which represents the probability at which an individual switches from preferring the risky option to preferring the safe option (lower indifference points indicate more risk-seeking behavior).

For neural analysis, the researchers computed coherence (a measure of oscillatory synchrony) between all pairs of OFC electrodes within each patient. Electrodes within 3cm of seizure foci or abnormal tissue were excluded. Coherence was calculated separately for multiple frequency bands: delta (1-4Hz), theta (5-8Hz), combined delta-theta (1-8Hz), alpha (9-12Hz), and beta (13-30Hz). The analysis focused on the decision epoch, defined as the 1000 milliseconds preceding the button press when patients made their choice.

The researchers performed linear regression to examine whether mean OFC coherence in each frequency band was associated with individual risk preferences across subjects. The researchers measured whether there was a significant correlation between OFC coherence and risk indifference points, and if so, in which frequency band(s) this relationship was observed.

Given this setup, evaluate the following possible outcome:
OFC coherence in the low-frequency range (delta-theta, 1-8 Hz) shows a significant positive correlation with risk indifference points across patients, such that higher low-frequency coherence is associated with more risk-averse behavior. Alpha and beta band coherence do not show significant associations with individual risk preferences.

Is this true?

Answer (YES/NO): NO